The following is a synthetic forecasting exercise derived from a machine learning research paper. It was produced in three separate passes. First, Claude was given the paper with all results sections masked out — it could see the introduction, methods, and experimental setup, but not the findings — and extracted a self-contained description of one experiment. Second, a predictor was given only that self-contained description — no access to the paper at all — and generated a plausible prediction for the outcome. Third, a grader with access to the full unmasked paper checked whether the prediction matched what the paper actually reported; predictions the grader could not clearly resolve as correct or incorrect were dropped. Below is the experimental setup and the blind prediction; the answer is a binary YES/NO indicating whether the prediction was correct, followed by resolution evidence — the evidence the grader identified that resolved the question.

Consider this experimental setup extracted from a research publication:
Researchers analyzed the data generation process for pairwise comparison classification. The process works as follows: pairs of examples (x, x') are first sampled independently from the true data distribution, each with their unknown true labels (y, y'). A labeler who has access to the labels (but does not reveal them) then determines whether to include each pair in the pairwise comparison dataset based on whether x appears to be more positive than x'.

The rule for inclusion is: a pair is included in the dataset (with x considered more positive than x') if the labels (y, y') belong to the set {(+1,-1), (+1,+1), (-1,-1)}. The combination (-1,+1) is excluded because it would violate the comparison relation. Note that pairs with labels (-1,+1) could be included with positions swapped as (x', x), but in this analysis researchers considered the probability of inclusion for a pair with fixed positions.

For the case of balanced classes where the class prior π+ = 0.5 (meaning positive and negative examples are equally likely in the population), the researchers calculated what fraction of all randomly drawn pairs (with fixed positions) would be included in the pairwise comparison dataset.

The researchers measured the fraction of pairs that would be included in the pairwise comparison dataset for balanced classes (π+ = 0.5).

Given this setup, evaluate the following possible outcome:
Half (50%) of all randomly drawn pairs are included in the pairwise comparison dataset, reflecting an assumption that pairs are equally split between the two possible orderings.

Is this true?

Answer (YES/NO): NO